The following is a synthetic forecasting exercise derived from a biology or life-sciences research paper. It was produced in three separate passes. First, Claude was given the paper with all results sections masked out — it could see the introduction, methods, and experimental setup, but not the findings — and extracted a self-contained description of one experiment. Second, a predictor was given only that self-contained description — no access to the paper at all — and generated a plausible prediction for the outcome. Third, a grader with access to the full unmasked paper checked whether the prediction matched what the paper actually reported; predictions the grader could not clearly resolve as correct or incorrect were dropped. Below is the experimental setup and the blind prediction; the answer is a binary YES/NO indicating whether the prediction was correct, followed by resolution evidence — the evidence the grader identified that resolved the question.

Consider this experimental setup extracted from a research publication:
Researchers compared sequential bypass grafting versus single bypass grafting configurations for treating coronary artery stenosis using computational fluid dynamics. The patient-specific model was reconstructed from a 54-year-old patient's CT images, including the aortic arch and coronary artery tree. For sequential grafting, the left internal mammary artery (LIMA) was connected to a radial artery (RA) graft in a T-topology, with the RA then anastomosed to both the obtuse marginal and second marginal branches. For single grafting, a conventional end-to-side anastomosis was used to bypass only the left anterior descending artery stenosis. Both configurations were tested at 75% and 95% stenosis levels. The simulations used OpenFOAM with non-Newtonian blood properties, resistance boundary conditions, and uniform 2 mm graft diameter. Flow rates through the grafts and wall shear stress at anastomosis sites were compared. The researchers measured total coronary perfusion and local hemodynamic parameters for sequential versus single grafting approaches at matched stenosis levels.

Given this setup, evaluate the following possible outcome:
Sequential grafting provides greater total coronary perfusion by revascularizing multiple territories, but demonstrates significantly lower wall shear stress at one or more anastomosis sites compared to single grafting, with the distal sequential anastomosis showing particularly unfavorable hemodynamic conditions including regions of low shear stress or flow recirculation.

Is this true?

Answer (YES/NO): NO